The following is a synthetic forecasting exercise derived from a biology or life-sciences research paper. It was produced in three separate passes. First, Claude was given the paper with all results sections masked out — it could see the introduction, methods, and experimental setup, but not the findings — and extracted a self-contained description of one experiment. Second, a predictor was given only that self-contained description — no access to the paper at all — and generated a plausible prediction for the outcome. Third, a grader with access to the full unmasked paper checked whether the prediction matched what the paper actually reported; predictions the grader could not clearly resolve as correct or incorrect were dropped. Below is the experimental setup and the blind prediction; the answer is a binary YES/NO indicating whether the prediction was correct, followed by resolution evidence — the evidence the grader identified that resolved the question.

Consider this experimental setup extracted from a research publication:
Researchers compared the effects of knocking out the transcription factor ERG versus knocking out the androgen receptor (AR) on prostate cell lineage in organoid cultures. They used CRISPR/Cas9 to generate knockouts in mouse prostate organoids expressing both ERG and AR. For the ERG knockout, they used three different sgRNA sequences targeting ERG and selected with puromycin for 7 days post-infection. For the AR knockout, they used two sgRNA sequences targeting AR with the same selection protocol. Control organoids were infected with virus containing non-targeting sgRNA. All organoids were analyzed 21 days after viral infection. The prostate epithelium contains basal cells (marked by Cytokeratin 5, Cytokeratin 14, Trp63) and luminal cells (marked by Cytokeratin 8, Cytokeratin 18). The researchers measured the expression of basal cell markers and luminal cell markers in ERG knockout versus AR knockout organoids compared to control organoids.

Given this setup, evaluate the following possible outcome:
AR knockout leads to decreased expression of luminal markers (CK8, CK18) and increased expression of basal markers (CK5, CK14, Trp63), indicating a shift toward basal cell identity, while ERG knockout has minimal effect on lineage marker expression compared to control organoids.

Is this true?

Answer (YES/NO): NO